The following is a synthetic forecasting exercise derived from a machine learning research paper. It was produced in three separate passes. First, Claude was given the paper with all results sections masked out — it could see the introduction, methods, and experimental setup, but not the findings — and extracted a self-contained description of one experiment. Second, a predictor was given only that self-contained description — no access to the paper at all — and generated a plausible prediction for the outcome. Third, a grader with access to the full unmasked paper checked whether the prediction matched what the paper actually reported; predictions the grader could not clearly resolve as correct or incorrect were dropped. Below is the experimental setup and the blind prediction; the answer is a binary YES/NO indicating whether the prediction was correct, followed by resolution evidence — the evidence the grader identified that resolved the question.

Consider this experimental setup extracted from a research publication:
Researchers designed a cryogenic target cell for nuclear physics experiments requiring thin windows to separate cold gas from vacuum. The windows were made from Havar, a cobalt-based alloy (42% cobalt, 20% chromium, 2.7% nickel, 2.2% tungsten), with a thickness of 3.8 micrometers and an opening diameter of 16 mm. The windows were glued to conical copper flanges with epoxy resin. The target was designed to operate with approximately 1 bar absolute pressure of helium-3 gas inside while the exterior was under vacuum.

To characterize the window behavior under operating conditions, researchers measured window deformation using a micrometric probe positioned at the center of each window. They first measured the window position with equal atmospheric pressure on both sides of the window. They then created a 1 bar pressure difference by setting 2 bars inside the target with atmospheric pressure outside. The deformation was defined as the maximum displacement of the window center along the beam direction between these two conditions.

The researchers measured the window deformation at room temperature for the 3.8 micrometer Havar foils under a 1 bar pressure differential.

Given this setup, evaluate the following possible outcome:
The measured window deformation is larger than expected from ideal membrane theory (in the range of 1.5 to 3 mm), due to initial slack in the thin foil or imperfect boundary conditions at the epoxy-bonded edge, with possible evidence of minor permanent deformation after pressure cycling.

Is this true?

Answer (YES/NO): NO